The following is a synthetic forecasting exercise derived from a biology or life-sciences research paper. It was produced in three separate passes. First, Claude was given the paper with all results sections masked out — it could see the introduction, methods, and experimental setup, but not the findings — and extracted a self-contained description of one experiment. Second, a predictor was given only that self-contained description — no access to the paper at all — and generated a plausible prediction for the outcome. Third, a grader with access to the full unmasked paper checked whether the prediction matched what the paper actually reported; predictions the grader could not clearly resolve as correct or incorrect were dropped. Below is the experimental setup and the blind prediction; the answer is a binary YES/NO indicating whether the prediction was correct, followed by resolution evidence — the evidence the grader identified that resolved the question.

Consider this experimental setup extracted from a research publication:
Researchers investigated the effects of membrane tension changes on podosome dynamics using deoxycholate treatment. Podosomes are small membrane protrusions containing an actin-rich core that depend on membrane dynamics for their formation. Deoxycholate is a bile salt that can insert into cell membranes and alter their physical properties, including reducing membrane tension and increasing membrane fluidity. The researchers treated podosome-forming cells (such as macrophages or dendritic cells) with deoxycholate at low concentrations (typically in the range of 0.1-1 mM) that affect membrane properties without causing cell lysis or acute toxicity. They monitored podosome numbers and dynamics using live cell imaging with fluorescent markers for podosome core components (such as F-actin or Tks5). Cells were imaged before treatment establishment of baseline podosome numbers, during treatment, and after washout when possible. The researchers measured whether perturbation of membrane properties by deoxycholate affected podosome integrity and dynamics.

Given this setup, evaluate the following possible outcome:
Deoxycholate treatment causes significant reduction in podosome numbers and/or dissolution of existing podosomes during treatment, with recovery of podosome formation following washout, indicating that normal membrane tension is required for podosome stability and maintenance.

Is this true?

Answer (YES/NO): NO